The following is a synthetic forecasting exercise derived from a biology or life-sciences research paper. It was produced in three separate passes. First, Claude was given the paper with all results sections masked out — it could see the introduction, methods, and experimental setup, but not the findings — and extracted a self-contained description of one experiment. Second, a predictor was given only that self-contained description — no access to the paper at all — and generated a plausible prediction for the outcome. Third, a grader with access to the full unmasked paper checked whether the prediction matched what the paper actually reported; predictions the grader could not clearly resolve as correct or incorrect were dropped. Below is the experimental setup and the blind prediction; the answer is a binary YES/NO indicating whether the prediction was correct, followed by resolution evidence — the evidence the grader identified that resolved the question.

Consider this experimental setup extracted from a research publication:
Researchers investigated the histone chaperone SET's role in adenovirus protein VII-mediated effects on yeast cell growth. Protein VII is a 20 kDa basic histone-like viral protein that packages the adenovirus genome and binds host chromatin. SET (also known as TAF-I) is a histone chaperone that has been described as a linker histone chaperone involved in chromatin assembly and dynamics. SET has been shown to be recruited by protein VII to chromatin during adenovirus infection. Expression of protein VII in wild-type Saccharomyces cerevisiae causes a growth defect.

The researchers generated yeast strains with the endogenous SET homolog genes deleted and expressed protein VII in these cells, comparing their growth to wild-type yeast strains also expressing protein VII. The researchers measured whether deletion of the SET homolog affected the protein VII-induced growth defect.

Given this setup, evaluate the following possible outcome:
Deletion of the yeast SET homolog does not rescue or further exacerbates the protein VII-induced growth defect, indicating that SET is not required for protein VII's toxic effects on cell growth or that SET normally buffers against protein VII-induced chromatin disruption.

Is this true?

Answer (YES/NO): NO